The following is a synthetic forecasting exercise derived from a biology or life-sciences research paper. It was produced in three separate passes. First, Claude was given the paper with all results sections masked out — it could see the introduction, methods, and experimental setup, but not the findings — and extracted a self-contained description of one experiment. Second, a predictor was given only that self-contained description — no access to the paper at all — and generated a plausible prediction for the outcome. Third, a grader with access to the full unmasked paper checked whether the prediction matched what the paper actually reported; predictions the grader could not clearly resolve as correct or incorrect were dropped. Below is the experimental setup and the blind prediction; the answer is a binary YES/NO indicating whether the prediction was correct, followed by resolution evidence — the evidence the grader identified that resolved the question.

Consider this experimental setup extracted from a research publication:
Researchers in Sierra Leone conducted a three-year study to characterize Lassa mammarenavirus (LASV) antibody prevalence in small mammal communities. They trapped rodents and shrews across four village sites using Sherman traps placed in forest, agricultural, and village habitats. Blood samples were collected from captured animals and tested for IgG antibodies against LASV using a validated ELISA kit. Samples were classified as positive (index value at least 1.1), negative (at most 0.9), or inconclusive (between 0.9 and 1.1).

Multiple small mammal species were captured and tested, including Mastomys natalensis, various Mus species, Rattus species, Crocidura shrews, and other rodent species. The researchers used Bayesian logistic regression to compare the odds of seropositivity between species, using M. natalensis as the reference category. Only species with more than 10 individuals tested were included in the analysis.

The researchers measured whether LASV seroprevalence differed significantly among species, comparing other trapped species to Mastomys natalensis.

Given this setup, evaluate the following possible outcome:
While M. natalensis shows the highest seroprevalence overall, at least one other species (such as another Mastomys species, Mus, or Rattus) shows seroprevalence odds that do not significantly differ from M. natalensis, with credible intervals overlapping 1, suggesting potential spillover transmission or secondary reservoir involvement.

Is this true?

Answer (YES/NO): NO